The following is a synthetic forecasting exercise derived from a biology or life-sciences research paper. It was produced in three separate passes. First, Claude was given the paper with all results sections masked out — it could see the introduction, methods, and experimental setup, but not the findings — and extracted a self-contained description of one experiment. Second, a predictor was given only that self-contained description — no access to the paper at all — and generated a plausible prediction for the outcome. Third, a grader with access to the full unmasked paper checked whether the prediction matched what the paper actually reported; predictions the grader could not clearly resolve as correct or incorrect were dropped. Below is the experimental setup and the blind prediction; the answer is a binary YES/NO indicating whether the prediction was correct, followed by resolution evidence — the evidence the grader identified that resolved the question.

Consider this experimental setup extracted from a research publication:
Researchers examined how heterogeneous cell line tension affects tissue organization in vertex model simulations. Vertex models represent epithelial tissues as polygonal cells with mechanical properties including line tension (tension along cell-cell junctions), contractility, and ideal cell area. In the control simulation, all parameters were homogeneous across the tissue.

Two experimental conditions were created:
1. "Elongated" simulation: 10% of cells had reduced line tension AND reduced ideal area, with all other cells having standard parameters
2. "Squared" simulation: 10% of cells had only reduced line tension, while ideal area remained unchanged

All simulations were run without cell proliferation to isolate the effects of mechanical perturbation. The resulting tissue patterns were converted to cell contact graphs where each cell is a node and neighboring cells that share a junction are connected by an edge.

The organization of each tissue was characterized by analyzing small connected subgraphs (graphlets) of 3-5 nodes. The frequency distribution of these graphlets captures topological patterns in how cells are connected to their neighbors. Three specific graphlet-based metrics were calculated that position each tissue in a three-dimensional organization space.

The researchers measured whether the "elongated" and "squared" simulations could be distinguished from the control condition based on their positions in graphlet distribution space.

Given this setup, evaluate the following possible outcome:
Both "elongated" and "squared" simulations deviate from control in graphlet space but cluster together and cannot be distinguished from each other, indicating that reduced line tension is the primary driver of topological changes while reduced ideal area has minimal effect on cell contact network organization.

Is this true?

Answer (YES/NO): YES